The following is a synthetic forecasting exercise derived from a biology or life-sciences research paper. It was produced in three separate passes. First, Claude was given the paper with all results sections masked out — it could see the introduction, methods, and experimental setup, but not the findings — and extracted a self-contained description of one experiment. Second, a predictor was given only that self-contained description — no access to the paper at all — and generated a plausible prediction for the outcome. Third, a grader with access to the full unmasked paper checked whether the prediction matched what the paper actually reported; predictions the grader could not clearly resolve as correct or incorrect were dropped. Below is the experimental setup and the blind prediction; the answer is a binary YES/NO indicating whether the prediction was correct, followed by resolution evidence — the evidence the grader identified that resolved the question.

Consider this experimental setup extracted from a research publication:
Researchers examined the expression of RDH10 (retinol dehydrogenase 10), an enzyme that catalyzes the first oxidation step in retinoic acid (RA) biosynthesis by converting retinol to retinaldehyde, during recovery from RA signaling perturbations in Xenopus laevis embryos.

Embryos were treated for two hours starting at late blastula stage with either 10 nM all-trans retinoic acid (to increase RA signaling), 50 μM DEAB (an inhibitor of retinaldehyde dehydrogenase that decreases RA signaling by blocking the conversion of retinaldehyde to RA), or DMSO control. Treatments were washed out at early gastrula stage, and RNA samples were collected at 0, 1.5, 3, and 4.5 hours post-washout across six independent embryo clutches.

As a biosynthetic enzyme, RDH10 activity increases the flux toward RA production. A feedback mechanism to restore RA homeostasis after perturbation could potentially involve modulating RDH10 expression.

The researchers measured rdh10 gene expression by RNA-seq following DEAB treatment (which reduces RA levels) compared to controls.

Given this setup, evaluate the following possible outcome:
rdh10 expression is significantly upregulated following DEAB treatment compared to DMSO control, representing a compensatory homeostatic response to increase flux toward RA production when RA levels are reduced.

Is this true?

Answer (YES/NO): YES